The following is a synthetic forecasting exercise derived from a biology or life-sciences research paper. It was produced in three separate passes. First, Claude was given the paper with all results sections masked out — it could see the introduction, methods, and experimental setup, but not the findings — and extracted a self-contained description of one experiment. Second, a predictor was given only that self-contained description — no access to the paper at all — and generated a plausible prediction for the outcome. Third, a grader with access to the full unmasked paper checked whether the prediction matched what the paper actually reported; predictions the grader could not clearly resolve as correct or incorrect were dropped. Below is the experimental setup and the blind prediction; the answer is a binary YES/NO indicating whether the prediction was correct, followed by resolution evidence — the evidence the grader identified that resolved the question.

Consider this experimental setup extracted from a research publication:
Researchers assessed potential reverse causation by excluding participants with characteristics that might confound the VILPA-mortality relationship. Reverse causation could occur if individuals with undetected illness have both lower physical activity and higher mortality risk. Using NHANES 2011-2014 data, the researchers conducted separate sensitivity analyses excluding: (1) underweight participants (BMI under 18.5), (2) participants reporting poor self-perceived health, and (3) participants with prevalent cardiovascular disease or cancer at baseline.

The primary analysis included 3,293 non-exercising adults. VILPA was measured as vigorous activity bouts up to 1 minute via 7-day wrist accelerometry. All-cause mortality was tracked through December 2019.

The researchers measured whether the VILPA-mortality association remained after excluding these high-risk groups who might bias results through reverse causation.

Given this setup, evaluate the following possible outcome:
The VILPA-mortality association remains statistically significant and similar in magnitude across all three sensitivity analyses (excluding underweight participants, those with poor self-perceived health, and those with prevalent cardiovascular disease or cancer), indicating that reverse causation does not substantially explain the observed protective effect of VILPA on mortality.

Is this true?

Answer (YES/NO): NO